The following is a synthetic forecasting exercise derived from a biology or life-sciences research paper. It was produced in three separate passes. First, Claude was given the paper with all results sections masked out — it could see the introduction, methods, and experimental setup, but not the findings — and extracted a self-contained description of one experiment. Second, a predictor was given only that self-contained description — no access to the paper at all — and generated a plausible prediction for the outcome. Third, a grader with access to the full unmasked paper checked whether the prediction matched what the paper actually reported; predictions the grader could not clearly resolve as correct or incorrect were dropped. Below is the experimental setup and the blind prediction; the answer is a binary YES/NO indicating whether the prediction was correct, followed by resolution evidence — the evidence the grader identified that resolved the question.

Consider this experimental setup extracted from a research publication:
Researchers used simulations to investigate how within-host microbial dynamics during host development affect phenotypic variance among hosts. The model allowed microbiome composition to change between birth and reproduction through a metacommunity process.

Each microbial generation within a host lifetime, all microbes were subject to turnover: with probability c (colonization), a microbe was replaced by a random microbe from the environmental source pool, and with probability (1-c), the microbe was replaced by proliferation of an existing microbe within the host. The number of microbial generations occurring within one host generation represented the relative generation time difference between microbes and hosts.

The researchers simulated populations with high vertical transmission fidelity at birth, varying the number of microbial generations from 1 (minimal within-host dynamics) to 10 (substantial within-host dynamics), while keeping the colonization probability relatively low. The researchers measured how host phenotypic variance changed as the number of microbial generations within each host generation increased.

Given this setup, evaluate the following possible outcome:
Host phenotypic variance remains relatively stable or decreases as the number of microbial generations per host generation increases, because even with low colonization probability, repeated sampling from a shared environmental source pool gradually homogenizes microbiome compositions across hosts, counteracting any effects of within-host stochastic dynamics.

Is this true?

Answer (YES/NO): NO